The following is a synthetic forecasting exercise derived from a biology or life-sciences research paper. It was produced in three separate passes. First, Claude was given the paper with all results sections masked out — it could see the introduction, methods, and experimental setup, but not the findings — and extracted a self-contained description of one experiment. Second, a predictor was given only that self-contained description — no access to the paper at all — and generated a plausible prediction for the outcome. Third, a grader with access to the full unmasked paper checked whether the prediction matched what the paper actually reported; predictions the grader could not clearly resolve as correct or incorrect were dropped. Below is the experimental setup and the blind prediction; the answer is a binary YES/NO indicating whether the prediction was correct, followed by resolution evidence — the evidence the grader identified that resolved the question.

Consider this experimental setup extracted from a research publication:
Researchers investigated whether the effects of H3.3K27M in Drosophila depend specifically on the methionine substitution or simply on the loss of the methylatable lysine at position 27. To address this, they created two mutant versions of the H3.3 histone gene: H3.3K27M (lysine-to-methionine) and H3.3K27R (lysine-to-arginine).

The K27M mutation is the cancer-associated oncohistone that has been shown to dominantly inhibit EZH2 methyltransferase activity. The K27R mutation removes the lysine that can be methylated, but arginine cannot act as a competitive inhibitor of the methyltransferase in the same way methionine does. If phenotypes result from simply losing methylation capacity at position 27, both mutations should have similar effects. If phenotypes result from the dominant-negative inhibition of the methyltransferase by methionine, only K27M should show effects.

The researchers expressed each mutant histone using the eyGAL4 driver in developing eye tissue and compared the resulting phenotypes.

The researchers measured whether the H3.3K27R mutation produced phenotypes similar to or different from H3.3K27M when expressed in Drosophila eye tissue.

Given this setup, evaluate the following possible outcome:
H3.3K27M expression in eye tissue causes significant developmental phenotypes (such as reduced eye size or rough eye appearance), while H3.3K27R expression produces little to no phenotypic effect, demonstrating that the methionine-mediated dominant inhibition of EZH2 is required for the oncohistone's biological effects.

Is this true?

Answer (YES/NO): YES